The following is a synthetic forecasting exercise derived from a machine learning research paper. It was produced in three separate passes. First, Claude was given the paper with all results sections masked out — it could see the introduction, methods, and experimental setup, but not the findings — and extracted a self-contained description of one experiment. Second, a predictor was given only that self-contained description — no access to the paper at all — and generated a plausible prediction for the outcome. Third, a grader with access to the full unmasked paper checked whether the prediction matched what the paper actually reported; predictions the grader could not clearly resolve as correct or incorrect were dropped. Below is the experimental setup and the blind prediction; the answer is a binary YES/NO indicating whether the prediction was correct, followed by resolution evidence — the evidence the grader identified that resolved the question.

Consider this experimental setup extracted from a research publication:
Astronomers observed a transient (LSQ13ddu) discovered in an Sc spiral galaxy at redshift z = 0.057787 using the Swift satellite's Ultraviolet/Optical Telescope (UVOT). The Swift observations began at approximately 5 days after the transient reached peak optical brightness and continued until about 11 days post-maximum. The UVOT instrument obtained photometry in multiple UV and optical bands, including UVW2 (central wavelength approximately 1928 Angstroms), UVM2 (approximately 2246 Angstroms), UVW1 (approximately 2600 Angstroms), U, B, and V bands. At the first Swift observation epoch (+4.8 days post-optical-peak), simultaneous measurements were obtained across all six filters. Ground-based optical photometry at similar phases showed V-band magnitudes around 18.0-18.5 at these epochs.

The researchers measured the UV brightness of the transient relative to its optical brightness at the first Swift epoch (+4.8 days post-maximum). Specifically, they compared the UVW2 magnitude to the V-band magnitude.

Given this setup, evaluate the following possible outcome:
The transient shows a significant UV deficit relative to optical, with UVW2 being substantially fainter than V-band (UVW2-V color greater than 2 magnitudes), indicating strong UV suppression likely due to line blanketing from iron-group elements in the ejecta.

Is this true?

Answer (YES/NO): NO